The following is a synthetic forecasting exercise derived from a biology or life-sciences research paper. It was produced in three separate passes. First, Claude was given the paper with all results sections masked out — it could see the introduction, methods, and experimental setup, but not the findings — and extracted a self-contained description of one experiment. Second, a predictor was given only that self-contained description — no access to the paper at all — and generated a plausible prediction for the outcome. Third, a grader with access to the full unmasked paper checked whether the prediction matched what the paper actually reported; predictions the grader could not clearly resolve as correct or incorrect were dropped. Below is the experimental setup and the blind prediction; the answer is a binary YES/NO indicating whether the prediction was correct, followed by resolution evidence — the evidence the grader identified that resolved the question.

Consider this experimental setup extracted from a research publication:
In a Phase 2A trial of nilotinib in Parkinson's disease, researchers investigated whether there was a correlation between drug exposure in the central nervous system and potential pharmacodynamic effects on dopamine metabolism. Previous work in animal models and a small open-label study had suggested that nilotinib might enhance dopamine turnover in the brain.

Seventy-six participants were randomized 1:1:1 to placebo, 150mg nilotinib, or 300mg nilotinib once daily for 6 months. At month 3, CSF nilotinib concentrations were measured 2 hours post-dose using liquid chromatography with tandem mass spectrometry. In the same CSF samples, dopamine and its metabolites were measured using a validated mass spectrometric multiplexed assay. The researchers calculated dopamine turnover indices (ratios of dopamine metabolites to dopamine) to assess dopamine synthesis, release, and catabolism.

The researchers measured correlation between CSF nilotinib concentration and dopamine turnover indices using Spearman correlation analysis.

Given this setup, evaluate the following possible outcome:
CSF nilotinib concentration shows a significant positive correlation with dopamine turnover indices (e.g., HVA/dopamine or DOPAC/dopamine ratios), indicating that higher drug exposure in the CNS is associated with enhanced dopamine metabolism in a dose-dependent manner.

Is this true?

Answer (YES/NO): NO